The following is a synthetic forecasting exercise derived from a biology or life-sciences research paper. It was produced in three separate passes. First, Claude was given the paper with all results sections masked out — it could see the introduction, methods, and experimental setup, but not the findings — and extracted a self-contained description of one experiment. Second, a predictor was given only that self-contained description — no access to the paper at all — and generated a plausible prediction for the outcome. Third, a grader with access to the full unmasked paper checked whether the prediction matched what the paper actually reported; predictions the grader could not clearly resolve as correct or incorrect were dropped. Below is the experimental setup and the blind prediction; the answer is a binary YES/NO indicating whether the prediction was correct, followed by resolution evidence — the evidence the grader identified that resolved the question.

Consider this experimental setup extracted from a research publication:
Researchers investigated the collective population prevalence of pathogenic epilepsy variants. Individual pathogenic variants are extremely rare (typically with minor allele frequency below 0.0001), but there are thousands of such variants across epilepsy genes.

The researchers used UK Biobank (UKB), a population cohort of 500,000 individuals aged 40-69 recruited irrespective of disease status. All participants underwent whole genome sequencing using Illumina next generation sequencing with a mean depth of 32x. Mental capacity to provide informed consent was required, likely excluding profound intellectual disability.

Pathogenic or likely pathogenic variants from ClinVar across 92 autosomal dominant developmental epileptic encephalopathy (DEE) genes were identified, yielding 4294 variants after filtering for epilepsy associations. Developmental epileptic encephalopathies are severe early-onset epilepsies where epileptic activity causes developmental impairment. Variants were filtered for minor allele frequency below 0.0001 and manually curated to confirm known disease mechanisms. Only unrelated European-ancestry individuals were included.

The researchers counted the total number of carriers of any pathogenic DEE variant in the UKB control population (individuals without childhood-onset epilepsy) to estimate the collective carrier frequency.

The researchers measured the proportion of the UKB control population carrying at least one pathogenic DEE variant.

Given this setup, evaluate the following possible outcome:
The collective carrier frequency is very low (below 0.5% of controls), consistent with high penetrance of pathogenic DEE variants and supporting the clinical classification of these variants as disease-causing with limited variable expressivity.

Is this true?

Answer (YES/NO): NO